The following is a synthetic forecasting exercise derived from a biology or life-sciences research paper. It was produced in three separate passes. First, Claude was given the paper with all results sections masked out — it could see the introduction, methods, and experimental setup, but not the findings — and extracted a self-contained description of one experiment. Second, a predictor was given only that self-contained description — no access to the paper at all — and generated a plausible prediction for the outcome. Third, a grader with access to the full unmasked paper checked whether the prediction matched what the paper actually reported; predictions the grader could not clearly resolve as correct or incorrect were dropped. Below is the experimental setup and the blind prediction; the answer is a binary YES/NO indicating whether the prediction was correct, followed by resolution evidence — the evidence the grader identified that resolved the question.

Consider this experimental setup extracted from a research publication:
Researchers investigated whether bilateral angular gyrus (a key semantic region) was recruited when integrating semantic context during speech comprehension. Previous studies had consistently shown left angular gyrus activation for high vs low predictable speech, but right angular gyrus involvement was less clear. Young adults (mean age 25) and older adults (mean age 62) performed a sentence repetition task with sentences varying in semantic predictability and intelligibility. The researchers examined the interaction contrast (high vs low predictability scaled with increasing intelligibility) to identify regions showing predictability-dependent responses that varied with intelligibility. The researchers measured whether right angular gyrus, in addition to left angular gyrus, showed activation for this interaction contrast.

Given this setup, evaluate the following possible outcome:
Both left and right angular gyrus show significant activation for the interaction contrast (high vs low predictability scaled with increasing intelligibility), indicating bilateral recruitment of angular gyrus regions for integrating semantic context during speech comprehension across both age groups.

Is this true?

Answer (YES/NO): YES